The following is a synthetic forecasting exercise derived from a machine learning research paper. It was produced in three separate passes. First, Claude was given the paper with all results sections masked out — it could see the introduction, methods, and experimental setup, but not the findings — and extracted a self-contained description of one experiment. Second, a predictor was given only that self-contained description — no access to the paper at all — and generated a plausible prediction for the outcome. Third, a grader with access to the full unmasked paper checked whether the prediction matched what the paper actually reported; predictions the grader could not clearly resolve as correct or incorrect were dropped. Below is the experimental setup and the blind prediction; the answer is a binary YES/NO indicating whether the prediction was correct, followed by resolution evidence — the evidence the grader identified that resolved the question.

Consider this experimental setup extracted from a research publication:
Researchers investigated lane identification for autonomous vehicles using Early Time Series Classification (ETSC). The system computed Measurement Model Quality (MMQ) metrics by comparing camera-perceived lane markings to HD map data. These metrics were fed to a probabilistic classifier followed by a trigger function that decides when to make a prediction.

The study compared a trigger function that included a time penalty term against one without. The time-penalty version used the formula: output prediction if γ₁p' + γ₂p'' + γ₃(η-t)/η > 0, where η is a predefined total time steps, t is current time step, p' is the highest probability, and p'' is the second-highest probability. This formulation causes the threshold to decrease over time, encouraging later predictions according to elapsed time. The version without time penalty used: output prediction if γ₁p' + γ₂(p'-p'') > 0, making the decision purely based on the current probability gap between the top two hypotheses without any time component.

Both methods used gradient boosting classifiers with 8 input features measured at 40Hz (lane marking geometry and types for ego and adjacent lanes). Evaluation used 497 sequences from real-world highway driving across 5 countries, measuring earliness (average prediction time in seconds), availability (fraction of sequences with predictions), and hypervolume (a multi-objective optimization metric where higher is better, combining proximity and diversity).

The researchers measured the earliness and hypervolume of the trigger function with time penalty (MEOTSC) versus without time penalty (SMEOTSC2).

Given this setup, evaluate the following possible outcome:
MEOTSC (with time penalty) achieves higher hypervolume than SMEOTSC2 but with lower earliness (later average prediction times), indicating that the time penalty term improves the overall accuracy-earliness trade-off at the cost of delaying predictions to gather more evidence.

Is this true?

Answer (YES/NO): NO